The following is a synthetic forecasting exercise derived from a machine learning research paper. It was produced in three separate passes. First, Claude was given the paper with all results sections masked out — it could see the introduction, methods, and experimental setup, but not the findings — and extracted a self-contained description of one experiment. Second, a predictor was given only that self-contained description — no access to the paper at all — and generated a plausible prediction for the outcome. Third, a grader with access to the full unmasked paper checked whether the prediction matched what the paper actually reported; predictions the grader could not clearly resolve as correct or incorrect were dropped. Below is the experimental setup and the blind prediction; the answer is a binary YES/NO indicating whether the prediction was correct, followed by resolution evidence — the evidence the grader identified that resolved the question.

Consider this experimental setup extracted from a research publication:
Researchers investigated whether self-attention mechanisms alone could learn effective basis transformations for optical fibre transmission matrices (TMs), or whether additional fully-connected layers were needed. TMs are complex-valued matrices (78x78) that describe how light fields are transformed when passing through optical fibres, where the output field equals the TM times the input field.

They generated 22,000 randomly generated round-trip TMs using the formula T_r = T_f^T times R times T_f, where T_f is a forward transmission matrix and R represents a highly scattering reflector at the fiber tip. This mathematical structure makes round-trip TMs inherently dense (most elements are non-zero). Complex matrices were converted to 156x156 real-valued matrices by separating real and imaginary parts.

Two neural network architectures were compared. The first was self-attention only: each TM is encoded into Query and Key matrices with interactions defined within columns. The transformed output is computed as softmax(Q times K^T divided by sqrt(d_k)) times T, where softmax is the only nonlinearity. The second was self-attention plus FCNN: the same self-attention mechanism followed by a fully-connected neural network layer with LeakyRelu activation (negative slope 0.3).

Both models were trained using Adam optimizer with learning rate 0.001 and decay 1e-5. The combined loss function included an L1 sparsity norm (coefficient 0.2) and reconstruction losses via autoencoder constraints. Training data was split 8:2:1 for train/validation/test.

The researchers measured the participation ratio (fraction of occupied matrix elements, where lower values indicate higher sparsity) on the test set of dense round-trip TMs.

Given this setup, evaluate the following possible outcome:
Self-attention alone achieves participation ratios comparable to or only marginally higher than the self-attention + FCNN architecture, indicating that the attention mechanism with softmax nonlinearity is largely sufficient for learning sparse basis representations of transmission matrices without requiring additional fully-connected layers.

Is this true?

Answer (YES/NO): YES